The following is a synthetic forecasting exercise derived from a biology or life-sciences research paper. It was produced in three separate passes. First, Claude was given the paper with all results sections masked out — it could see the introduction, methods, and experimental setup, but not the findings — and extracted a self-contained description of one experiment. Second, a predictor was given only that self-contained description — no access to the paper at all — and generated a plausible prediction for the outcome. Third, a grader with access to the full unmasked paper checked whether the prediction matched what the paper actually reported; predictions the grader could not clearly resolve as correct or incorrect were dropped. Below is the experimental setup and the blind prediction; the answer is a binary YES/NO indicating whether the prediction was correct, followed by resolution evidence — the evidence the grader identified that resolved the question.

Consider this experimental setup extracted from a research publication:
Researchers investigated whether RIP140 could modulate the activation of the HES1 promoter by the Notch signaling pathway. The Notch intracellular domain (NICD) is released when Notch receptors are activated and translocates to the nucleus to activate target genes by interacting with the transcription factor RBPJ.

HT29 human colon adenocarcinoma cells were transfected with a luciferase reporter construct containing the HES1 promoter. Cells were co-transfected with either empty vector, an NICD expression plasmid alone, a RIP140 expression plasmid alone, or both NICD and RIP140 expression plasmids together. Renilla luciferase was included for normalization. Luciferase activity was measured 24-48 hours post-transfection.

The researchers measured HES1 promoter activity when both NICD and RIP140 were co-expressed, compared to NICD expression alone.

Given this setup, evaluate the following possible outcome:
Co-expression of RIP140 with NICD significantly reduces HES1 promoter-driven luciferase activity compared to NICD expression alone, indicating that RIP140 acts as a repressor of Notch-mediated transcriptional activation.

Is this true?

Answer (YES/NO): NO